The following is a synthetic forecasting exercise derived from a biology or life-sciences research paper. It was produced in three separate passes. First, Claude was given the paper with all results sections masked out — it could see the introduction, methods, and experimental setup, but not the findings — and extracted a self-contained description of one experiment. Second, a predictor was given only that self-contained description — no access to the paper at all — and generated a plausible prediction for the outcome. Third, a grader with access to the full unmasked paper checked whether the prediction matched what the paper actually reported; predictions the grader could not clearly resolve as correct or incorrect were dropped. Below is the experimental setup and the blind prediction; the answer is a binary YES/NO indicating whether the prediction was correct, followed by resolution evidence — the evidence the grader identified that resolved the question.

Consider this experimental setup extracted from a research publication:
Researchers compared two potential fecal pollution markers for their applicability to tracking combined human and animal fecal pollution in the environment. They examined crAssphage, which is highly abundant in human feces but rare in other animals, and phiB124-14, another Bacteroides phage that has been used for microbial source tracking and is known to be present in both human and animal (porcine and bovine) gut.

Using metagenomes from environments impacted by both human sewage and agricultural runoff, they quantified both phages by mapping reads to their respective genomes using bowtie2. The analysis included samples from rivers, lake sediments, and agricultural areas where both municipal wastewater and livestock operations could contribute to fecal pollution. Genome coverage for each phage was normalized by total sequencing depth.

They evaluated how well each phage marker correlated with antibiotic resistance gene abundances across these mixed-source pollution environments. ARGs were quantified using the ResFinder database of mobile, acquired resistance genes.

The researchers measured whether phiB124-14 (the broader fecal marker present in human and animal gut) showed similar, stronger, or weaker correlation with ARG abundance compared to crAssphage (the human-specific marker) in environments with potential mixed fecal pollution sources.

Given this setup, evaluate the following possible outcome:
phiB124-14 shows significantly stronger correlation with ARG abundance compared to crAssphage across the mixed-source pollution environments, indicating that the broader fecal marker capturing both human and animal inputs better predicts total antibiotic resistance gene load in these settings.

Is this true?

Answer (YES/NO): NO